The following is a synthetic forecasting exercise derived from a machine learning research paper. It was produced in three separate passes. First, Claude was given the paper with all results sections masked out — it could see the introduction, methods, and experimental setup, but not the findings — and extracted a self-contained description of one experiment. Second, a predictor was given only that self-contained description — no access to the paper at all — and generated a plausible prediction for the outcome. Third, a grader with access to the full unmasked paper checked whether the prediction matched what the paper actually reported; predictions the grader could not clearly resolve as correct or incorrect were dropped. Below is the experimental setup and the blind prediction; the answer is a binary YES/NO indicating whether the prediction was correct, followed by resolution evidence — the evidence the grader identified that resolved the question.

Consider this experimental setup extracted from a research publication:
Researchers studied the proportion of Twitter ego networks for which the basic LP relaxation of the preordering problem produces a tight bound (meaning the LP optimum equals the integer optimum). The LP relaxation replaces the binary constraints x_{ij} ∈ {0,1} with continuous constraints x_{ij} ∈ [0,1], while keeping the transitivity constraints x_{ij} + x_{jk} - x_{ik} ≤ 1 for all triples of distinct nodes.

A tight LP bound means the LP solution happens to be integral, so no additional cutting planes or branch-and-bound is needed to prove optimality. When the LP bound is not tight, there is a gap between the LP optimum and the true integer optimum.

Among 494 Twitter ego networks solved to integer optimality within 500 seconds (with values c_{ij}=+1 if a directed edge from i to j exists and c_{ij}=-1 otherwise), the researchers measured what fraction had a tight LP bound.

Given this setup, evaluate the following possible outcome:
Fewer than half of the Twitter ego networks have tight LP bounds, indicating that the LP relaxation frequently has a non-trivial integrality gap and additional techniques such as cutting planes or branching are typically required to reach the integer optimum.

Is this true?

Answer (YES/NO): YES